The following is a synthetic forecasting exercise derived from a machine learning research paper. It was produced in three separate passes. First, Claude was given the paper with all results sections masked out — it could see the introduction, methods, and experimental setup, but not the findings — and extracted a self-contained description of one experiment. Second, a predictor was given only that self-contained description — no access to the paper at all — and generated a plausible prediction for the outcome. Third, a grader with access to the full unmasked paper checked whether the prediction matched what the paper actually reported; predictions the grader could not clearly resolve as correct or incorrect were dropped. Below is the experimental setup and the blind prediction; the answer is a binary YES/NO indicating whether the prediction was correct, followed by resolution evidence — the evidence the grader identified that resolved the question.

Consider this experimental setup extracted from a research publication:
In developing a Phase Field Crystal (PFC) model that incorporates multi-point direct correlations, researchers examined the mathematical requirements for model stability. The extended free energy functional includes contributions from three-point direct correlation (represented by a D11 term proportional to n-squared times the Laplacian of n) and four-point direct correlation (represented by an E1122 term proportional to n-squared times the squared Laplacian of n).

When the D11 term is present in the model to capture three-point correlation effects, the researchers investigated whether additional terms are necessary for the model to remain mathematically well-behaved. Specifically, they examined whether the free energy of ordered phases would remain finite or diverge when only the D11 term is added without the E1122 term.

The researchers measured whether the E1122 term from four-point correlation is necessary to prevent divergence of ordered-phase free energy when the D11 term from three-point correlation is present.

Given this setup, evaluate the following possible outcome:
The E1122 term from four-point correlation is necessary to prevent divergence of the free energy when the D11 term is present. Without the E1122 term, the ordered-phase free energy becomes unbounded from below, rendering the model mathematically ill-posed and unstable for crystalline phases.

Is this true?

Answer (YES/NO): YES